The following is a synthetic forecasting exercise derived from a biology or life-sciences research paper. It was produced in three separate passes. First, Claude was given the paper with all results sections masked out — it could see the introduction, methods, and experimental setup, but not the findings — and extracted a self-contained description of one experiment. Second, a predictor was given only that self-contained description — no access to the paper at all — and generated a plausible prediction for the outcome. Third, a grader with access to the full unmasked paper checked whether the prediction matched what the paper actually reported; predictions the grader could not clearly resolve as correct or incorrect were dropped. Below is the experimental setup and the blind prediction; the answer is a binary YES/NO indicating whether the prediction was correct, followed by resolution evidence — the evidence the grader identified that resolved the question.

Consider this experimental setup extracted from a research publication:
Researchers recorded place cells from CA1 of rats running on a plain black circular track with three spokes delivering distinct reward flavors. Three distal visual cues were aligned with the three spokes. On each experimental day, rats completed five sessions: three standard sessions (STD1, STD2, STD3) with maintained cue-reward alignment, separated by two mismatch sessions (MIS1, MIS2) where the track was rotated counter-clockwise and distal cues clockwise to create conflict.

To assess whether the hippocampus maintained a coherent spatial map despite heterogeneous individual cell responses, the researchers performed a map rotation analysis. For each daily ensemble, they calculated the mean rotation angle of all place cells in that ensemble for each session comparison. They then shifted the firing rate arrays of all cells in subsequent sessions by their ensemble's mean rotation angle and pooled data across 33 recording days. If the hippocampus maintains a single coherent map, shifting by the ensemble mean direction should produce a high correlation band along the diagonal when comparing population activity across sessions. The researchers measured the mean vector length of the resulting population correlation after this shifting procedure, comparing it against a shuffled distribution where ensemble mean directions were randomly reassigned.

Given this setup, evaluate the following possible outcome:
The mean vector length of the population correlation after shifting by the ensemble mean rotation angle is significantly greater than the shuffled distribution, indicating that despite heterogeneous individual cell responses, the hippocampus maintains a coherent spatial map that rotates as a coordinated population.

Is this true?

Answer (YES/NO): YES